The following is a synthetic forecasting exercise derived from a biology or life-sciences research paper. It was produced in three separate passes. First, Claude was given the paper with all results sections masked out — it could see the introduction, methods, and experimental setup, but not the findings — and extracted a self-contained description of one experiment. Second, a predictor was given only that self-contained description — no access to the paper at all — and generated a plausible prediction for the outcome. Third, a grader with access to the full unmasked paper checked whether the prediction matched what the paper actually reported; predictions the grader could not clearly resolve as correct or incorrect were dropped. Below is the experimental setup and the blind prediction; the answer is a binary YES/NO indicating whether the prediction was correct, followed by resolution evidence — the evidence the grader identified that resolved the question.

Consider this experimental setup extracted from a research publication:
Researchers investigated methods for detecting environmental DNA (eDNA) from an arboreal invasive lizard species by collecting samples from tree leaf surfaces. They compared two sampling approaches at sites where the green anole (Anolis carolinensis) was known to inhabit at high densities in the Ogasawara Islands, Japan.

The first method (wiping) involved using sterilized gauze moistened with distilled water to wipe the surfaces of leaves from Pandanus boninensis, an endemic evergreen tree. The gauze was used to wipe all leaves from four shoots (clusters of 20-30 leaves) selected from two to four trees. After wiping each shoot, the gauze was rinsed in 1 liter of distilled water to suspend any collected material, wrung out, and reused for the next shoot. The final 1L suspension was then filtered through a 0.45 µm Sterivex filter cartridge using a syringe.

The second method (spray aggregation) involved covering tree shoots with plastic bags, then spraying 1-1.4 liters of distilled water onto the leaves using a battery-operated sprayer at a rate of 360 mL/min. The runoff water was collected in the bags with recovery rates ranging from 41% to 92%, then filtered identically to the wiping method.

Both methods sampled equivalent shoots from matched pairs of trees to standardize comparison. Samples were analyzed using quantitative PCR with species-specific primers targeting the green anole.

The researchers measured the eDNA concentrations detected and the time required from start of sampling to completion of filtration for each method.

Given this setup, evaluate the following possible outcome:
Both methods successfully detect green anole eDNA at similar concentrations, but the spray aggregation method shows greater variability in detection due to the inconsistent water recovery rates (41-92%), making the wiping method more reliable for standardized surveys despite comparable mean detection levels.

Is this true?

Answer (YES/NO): NO